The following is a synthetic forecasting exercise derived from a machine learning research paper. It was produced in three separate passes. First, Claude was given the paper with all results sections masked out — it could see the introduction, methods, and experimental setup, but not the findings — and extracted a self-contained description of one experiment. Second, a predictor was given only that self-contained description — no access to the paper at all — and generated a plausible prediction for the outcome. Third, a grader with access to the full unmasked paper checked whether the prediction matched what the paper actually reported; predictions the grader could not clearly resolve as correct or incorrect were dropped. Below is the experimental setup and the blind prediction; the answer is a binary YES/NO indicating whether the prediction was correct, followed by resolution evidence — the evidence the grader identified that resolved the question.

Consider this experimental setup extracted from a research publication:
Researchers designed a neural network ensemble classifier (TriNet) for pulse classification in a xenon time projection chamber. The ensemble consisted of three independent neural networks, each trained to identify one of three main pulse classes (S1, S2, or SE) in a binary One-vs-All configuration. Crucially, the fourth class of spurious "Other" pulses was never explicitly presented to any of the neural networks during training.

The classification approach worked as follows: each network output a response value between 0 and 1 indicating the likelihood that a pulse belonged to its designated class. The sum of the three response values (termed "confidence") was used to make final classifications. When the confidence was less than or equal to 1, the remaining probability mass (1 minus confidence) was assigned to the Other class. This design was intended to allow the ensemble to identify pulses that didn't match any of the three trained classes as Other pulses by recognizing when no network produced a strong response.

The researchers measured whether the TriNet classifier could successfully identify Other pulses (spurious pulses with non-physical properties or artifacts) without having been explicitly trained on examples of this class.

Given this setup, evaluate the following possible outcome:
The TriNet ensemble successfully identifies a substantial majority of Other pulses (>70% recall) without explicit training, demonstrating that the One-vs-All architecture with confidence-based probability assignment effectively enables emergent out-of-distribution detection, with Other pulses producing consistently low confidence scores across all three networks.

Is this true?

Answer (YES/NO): YES